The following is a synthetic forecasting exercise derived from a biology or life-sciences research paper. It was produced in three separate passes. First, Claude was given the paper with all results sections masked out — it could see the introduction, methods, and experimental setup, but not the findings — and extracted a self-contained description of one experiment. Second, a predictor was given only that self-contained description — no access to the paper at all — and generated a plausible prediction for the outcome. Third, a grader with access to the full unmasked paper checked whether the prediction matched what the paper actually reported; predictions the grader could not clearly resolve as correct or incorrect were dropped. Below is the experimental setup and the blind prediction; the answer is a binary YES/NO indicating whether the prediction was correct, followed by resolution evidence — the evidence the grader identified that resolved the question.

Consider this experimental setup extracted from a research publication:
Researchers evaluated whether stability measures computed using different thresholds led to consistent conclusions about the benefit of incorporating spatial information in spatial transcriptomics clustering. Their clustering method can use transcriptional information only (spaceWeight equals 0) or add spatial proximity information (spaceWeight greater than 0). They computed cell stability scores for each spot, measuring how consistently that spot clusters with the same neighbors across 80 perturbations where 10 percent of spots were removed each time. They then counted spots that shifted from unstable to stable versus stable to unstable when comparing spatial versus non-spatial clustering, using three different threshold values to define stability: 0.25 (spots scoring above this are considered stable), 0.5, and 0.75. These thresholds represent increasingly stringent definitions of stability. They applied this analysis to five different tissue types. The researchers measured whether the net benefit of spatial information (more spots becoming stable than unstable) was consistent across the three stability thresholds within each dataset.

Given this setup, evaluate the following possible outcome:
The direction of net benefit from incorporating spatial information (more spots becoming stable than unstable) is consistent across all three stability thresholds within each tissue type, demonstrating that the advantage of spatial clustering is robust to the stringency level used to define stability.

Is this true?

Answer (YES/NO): YES